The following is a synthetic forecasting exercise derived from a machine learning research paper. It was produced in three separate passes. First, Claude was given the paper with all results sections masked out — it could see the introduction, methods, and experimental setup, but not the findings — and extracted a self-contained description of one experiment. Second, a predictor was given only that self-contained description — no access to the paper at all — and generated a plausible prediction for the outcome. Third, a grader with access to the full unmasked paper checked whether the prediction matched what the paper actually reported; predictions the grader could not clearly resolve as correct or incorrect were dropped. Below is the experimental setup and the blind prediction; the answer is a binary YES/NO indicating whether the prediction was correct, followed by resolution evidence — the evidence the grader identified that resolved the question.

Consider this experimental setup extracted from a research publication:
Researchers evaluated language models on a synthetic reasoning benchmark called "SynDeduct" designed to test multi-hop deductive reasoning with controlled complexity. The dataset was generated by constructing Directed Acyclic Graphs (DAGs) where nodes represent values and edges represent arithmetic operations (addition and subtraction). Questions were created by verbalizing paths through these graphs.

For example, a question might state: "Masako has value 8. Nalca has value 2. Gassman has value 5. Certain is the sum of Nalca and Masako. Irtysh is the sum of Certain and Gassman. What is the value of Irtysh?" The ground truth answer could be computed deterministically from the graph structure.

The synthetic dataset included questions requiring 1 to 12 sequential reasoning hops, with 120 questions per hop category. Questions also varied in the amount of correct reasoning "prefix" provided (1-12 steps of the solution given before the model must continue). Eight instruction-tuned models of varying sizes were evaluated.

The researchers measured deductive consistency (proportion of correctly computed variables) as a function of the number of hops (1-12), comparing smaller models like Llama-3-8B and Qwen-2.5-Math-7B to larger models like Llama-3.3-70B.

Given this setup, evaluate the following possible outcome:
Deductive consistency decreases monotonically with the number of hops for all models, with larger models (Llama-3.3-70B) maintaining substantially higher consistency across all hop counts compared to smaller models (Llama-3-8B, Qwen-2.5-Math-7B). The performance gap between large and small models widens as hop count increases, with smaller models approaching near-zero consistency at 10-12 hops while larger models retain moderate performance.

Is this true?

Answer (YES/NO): NO